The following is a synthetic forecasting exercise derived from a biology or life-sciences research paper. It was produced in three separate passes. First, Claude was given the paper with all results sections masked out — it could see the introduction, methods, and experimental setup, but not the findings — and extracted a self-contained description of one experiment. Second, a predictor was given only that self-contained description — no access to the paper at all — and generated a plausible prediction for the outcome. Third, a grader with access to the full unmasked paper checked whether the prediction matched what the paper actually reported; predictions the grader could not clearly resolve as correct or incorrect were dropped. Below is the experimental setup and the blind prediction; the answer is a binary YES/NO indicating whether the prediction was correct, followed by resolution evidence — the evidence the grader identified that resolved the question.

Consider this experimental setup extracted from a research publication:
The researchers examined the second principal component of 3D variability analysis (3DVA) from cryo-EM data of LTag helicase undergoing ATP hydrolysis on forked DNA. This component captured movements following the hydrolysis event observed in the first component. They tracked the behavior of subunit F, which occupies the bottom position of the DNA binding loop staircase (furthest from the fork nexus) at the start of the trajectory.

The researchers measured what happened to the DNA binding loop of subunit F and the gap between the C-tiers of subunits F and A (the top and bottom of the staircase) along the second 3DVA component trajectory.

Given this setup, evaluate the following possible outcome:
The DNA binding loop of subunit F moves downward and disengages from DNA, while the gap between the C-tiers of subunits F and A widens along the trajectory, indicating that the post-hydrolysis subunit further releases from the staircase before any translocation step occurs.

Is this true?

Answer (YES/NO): NO